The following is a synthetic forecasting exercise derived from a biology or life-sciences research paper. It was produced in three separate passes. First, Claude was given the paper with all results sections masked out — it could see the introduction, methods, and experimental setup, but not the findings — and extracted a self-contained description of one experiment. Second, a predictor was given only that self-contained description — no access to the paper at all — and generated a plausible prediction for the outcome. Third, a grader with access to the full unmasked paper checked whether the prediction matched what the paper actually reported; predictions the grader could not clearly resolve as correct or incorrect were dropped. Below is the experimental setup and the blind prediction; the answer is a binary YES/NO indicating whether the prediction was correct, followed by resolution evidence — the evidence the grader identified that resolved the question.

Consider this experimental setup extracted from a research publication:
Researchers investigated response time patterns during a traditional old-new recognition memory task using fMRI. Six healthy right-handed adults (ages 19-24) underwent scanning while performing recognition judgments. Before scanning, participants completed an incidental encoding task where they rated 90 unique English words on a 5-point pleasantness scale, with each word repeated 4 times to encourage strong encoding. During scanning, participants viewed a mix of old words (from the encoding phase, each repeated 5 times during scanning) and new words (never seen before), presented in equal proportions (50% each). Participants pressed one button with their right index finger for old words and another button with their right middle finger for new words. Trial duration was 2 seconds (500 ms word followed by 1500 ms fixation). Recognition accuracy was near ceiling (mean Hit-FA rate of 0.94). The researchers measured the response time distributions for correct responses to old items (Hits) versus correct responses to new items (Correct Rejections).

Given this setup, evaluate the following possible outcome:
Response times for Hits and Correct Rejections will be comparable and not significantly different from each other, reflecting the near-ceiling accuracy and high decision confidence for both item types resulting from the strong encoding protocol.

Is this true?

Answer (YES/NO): NO